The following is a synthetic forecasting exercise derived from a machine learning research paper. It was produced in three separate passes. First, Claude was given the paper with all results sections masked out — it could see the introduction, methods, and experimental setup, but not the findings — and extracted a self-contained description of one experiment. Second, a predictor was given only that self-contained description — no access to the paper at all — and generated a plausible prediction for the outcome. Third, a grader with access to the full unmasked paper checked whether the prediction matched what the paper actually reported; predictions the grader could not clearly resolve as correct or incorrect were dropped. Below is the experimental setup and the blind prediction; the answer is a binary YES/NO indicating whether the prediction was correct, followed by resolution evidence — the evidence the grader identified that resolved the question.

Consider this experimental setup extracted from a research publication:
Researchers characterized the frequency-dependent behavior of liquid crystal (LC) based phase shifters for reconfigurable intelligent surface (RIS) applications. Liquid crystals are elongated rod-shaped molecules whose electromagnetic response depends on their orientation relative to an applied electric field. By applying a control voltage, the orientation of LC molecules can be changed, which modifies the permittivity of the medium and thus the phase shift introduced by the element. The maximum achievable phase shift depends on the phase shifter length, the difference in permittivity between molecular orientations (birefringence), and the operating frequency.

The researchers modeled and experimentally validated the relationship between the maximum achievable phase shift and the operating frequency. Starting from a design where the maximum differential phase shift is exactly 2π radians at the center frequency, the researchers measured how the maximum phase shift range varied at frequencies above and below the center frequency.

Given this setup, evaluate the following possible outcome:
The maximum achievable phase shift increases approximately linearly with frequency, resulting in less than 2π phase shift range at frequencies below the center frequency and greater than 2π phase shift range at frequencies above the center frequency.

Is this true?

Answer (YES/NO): YES